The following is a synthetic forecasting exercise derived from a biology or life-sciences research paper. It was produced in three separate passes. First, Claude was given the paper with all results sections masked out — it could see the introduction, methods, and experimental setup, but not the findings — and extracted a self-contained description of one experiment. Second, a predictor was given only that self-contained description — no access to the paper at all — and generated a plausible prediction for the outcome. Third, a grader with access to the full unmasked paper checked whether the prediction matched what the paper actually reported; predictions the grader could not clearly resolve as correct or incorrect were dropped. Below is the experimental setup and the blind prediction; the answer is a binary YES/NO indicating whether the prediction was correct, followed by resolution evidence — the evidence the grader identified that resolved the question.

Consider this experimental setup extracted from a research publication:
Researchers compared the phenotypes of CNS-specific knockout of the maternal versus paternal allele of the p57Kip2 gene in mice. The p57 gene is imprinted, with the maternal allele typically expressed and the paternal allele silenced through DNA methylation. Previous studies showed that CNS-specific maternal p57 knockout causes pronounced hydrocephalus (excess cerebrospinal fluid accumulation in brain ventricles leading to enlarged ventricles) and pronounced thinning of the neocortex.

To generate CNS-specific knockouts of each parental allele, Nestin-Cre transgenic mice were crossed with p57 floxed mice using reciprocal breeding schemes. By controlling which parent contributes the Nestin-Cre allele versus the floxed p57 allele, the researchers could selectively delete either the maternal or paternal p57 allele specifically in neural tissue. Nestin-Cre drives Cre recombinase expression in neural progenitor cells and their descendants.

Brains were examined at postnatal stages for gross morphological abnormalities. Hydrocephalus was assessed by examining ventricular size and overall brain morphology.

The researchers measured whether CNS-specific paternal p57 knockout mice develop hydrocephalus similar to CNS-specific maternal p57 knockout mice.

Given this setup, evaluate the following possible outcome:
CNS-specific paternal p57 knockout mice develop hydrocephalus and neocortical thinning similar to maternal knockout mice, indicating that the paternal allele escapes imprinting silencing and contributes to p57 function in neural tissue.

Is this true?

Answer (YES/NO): NO